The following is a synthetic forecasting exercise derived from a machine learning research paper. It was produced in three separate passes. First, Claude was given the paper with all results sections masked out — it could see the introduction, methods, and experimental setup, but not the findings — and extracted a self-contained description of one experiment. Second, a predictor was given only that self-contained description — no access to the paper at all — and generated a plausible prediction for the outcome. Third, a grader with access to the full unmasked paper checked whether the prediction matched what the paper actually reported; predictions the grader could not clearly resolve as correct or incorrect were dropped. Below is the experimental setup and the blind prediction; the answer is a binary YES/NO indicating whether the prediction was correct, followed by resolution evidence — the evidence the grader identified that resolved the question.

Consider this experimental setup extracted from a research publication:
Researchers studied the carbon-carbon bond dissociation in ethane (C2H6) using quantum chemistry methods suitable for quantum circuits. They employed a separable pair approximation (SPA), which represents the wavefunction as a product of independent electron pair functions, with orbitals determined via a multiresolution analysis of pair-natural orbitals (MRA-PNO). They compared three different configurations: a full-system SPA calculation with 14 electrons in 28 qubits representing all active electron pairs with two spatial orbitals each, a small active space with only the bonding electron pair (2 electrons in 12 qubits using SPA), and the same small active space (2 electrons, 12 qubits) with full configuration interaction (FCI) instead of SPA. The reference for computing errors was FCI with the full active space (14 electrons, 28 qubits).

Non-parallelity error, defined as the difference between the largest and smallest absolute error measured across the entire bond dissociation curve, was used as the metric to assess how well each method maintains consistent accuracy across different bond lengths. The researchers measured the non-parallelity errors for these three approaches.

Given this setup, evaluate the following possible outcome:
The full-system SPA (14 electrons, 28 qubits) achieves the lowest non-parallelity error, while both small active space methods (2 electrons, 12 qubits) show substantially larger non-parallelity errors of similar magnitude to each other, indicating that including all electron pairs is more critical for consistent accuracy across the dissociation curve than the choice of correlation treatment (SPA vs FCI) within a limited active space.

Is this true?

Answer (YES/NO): NO